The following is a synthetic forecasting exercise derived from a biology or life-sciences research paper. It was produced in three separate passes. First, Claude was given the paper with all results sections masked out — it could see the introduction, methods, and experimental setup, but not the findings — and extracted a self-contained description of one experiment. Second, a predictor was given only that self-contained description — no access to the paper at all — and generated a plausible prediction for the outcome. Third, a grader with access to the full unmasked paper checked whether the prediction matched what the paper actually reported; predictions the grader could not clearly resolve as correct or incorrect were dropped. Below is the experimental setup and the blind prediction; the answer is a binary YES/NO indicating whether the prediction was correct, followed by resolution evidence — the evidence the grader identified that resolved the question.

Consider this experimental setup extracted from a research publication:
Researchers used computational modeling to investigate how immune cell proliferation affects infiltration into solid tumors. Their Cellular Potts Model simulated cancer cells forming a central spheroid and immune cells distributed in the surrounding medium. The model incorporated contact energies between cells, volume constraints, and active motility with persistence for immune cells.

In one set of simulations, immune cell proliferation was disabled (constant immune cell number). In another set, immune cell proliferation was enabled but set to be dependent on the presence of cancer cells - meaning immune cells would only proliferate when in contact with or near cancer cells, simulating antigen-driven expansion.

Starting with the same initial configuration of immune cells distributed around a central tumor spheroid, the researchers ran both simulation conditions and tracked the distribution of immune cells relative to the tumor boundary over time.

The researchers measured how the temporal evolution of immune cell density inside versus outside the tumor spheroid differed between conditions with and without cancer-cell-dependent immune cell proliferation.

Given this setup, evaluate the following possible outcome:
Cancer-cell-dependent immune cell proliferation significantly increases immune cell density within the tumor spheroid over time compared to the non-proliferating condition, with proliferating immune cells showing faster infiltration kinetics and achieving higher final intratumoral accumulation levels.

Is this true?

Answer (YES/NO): YES